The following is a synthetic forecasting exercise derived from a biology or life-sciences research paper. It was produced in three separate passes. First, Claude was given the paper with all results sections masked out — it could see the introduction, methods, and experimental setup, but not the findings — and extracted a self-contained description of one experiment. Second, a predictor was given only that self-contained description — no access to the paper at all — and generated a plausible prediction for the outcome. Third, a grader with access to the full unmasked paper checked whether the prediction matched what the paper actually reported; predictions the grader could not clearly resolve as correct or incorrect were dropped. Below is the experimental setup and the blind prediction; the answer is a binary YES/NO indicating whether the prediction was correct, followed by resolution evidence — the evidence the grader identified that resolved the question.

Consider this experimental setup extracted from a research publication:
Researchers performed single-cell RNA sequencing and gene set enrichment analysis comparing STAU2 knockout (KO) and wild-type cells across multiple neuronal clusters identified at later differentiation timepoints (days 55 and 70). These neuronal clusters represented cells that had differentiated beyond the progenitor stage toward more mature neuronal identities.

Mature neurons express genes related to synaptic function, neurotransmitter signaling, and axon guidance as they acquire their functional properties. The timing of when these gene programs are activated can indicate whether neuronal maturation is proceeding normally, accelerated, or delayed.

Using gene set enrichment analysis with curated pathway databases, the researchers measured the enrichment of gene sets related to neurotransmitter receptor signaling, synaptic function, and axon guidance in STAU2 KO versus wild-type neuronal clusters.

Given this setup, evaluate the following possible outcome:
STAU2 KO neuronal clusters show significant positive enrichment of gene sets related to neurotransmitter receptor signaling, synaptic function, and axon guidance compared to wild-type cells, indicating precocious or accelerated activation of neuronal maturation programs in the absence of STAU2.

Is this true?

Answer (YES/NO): YES